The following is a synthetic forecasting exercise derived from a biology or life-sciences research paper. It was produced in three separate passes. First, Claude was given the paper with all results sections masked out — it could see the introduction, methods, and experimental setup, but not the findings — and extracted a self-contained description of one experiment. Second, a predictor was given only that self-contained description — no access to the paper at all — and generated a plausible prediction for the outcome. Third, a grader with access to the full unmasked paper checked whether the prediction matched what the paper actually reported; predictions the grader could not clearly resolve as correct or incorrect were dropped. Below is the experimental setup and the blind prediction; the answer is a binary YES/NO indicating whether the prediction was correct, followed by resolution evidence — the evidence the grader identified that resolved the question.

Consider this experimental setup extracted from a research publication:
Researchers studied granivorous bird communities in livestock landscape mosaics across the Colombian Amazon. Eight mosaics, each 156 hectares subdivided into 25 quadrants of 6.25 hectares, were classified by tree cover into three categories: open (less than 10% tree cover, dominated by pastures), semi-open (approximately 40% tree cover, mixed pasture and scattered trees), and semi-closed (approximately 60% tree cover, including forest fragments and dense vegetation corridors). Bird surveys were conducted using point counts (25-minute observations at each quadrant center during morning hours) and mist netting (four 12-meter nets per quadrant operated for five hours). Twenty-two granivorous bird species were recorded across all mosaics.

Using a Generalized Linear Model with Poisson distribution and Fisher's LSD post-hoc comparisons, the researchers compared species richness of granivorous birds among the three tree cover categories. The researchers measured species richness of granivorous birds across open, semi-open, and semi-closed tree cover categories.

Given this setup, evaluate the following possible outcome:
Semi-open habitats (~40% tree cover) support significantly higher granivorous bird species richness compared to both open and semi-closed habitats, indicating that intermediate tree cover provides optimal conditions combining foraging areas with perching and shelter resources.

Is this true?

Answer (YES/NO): NO